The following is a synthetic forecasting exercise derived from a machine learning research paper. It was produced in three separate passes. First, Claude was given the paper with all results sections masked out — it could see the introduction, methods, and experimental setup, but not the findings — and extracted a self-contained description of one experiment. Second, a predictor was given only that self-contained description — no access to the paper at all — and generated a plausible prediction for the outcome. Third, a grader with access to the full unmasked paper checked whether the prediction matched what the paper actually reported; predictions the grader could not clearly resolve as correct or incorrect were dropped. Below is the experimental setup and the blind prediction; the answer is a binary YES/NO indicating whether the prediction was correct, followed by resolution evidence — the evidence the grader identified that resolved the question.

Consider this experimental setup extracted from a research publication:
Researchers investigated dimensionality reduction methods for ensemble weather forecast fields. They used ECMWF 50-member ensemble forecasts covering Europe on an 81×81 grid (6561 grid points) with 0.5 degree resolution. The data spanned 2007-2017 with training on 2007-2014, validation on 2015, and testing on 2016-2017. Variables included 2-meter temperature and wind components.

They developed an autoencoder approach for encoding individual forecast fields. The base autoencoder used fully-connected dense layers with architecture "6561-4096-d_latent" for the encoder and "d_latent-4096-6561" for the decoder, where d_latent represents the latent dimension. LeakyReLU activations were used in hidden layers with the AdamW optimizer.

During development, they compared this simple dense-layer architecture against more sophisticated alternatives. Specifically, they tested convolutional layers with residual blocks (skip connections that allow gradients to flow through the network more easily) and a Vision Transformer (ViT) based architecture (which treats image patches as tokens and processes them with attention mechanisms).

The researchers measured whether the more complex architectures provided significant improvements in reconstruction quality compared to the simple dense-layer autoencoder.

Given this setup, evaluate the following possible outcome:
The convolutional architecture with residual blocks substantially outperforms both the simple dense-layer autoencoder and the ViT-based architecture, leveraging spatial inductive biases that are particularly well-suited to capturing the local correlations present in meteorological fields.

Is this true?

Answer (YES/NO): NO